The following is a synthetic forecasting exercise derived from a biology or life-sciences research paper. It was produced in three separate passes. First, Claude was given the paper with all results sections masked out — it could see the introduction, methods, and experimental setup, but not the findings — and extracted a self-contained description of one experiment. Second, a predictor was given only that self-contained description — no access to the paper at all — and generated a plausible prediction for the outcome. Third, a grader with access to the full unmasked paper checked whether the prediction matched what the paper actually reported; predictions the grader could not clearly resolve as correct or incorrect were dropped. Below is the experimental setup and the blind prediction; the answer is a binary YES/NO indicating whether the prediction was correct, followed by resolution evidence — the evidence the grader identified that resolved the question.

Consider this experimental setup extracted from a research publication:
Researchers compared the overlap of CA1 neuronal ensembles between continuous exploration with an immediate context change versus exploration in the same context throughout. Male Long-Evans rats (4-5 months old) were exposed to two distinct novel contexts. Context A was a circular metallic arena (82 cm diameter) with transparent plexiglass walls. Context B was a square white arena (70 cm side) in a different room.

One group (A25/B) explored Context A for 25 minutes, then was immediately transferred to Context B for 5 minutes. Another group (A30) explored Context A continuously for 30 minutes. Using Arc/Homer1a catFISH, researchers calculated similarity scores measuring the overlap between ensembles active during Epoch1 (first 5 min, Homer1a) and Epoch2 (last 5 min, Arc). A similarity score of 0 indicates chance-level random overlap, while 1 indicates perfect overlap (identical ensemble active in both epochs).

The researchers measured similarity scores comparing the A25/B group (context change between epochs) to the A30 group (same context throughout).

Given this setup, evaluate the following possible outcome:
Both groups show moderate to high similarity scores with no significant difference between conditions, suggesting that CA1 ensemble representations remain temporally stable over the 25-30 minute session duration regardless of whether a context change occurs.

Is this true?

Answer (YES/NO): NO